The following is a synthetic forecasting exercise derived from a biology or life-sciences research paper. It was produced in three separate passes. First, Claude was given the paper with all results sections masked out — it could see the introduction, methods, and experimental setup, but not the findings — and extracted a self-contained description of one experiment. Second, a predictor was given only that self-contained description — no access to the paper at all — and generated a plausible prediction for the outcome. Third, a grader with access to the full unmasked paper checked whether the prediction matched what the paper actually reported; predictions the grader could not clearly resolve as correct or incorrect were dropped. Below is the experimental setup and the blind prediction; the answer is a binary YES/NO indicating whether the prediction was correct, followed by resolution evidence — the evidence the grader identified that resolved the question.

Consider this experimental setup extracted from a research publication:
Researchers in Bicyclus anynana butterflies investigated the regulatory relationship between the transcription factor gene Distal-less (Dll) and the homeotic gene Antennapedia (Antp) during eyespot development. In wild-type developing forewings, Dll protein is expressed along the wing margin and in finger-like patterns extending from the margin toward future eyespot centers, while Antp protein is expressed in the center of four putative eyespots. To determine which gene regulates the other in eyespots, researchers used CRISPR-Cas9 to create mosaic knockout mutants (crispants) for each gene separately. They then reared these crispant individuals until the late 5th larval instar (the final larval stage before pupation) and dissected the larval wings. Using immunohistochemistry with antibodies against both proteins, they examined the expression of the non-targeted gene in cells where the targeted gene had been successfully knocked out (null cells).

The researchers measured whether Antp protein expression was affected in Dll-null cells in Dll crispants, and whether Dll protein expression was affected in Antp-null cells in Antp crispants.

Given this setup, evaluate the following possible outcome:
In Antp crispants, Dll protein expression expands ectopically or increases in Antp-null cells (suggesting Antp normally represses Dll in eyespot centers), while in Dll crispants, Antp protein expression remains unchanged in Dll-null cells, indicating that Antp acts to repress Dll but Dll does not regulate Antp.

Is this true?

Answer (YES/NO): NO